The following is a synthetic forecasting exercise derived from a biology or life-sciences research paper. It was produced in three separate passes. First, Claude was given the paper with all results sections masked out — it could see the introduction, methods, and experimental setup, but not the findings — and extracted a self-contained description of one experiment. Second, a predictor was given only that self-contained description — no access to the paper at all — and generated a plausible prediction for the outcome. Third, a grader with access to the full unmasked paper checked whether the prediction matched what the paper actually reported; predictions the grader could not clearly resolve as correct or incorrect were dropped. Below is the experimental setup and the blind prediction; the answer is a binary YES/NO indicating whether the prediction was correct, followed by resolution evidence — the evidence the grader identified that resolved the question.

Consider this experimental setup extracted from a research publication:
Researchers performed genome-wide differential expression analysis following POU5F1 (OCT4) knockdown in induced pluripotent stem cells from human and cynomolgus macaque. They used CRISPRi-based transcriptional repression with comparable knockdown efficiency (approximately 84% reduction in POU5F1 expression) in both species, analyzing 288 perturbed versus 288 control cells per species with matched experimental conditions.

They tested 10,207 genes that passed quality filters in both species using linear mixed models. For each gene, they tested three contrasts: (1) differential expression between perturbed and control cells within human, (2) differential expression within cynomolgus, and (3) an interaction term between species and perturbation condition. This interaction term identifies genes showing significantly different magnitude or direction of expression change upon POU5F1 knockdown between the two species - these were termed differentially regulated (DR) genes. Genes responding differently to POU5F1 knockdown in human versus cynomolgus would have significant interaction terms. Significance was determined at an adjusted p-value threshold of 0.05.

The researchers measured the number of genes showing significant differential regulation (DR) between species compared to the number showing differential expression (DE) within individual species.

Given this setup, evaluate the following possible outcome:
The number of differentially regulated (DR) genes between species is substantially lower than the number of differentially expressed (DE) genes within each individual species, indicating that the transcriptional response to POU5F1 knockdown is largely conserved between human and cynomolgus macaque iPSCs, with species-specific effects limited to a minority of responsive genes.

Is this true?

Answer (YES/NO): NO